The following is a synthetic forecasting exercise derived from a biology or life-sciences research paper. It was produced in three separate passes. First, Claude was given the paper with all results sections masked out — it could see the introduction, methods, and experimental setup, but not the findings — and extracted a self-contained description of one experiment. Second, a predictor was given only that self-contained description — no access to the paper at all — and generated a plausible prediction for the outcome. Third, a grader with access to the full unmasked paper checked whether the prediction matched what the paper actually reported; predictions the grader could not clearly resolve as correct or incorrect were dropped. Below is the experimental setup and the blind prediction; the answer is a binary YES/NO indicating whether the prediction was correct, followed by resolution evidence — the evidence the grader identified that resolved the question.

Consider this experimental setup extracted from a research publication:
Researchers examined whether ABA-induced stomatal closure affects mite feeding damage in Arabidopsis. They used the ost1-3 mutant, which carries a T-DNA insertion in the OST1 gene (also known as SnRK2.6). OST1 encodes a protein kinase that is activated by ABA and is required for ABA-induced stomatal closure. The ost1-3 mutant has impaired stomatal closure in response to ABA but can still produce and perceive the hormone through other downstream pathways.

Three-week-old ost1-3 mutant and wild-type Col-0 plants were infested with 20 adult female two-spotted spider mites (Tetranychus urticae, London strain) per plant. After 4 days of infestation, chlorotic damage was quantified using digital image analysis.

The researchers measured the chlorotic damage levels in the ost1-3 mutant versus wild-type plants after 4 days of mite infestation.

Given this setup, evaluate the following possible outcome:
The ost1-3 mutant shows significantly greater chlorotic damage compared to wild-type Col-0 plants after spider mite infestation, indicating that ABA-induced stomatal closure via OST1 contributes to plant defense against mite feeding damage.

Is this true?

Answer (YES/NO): YES